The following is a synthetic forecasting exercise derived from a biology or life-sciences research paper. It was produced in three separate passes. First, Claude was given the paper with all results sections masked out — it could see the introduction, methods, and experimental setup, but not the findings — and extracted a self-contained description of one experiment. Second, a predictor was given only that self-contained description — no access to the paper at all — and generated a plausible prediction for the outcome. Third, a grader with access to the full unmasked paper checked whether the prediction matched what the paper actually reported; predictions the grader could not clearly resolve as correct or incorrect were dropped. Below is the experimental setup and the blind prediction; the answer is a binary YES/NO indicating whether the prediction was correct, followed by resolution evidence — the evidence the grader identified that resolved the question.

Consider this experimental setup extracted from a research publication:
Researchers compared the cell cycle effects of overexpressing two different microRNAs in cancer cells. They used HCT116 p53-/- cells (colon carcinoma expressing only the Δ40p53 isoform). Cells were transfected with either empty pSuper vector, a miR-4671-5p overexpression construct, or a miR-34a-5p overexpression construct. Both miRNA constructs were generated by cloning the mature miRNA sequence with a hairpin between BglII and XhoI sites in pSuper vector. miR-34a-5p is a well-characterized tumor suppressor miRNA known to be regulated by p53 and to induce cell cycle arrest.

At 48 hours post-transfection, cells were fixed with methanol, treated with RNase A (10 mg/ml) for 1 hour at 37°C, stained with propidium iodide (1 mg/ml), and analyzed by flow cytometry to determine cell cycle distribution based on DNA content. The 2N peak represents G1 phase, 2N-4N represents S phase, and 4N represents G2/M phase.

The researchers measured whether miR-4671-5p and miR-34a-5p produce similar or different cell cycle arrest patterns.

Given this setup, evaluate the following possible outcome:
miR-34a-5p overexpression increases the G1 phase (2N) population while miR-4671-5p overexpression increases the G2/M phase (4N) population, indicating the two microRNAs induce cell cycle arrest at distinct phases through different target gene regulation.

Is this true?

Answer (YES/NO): NO